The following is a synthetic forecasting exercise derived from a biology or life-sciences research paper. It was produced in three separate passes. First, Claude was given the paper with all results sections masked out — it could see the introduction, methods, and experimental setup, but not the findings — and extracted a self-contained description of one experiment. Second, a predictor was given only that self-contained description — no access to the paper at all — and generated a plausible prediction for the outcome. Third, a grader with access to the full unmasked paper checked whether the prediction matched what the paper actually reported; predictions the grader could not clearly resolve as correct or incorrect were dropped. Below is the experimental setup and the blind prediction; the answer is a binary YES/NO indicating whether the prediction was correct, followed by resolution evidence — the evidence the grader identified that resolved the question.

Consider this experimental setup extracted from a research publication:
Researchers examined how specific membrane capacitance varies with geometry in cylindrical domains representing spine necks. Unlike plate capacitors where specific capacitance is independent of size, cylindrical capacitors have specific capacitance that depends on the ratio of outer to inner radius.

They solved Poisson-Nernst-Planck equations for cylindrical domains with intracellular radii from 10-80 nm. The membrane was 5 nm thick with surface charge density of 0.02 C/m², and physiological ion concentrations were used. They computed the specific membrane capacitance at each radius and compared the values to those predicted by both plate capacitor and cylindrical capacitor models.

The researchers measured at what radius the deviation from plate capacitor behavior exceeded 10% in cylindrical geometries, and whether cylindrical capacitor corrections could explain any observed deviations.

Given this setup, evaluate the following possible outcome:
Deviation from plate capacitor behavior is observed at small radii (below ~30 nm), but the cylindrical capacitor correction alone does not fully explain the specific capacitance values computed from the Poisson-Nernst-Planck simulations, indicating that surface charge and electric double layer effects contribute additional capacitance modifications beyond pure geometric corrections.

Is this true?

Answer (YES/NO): NO